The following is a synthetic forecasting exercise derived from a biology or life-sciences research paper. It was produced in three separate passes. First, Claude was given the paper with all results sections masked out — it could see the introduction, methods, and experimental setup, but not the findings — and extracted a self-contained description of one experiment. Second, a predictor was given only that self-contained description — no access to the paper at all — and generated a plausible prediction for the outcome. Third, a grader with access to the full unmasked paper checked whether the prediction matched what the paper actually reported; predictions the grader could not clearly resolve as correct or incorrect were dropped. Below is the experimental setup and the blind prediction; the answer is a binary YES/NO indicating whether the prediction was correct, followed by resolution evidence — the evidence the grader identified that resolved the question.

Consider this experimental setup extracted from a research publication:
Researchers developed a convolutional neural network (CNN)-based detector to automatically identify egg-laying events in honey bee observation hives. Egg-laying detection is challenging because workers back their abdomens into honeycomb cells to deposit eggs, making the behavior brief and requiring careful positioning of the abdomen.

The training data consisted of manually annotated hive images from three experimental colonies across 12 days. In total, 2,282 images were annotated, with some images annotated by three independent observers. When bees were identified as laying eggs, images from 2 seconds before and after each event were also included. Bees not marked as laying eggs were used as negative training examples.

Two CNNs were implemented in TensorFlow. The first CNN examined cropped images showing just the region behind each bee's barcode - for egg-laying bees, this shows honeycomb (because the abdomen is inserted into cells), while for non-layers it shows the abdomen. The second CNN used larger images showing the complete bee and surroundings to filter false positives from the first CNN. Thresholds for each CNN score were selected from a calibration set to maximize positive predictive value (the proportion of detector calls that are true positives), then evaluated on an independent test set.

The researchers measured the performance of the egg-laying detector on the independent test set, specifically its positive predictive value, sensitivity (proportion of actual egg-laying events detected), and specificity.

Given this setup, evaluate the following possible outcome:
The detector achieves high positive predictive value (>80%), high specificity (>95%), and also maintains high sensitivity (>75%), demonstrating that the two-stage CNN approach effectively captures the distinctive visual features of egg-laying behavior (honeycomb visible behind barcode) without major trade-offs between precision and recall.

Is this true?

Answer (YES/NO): NO